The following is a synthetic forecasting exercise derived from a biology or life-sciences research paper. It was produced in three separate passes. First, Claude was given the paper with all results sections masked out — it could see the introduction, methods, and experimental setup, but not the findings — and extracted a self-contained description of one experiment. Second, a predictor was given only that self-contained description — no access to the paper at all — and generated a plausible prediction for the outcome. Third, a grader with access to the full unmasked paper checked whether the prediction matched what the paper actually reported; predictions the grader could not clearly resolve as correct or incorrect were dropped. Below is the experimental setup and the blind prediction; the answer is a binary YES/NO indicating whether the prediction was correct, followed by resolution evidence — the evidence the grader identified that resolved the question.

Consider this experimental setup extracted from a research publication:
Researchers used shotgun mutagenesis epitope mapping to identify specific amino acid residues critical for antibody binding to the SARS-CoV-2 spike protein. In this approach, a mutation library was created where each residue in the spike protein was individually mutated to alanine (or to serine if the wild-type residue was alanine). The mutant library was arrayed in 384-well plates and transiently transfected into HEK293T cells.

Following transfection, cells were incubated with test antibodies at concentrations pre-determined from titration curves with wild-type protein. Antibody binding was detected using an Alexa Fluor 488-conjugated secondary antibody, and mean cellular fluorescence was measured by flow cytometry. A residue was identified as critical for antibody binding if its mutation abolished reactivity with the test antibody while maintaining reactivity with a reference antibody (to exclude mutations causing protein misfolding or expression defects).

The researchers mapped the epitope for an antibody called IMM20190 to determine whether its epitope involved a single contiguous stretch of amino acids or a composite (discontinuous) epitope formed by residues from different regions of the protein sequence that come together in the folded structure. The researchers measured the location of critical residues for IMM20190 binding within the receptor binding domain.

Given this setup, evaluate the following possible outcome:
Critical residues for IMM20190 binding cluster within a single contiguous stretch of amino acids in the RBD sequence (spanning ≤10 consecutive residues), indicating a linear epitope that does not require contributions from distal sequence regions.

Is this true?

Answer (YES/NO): NO